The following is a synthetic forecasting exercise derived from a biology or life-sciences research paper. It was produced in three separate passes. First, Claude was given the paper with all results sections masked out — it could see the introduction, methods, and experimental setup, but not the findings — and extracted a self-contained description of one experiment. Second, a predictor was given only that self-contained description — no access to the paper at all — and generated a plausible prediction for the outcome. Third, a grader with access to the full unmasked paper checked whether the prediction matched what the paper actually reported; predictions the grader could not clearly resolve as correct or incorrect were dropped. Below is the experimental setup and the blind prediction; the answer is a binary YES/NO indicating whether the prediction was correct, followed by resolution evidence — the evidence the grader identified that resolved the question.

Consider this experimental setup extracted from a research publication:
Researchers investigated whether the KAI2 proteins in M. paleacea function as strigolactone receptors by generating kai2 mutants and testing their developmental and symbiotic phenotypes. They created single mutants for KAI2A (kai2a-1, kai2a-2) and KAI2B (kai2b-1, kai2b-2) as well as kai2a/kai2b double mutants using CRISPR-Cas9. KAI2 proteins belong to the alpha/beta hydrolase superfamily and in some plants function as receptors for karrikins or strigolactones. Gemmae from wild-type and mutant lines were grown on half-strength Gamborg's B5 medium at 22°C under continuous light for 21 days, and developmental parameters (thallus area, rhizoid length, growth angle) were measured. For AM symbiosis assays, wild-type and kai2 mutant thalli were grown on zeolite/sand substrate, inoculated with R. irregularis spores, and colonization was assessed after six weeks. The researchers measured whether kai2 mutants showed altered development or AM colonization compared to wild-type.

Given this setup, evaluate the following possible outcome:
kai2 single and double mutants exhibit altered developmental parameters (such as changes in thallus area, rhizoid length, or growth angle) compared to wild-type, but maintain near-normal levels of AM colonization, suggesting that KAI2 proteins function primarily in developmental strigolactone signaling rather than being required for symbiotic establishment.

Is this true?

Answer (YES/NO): NO